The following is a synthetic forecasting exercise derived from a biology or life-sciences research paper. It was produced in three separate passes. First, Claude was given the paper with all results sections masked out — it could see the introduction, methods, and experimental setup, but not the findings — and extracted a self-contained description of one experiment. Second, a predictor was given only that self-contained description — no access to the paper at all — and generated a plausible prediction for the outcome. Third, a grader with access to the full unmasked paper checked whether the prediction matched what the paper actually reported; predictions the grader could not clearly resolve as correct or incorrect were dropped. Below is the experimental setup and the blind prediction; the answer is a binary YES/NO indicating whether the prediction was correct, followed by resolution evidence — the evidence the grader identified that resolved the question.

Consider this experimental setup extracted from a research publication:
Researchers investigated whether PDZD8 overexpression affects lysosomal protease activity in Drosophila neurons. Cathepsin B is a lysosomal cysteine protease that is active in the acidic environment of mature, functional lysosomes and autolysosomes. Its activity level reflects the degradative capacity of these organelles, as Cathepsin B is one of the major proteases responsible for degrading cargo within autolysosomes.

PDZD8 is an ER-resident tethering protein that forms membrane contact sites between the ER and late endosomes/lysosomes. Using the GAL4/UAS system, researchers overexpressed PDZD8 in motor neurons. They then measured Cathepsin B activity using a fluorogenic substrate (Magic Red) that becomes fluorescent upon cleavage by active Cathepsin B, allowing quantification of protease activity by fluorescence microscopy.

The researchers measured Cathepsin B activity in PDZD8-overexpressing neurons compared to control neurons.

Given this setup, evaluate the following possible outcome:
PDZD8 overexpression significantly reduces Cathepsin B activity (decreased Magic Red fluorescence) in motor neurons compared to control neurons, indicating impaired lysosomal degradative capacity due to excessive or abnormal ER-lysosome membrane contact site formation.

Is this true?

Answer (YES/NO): NO